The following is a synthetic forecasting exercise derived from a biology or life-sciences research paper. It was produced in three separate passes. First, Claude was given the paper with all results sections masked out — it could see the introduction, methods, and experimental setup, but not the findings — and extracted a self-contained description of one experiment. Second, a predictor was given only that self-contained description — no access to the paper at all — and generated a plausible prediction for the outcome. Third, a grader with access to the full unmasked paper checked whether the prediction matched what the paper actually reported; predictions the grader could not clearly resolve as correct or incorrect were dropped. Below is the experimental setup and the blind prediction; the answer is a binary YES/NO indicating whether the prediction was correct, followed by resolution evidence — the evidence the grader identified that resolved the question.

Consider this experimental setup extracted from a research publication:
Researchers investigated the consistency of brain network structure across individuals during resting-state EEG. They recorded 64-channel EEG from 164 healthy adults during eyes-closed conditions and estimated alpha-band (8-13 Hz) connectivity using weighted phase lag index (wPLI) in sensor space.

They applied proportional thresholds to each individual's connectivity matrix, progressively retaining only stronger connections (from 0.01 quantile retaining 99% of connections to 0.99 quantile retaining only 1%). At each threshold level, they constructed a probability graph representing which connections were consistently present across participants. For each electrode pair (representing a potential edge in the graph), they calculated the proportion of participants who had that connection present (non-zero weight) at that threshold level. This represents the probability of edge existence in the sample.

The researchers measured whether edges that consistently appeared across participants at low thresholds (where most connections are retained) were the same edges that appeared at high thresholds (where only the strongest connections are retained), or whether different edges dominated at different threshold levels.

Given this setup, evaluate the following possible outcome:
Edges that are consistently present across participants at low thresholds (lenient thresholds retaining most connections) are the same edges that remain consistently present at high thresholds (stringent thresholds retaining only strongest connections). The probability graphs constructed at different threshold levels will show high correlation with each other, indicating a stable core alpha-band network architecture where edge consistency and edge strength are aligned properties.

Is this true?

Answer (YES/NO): NO